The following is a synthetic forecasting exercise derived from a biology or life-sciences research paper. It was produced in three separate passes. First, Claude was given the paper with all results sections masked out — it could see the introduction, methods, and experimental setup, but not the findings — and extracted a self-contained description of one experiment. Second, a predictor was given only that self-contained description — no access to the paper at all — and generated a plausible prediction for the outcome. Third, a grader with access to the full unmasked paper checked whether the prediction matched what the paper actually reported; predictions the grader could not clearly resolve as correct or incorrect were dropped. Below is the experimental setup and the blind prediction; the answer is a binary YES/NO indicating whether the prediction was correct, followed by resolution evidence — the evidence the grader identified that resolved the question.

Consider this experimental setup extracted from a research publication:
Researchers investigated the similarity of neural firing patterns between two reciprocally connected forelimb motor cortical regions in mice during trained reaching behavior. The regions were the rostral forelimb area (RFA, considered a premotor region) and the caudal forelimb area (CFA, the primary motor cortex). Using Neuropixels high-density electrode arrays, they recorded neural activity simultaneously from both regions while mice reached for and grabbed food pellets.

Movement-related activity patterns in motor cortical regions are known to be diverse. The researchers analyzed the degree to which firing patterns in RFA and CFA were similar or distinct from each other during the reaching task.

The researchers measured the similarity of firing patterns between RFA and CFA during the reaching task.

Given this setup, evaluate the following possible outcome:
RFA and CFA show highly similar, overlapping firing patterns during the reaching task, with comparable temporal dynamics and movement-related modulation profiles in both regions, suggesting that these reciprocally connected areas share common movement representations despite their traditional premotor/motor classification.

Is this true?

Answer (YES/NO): YES